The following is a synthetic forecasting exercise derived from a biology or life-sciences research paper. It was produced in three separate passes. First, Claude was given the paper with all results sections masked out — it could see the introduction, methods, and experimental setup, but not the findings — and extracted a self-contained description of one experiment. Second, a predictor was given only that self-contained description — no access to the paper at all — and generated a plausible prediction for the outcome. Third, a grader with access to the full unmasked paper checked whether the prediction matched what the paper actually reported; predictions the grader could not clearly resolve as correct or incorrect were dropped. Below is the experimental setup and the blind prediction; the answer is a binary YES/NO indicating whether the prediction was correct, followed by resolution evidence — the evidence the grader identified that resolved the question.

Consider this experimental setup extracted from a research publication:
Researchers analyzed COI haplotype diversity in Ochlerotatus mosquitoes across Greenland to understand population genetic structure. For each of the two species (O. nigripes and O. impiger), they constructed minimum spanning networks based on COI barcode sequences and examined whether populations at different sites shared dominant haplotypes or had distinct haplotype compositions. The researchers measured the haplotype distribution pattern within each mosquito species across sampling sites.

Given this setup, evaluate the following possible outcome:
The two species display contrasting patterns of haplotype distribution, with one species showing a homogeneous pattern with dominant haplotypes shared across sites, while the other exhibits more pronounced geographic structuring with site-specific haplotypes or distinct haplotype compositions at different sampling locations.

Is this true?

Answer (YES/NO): NO